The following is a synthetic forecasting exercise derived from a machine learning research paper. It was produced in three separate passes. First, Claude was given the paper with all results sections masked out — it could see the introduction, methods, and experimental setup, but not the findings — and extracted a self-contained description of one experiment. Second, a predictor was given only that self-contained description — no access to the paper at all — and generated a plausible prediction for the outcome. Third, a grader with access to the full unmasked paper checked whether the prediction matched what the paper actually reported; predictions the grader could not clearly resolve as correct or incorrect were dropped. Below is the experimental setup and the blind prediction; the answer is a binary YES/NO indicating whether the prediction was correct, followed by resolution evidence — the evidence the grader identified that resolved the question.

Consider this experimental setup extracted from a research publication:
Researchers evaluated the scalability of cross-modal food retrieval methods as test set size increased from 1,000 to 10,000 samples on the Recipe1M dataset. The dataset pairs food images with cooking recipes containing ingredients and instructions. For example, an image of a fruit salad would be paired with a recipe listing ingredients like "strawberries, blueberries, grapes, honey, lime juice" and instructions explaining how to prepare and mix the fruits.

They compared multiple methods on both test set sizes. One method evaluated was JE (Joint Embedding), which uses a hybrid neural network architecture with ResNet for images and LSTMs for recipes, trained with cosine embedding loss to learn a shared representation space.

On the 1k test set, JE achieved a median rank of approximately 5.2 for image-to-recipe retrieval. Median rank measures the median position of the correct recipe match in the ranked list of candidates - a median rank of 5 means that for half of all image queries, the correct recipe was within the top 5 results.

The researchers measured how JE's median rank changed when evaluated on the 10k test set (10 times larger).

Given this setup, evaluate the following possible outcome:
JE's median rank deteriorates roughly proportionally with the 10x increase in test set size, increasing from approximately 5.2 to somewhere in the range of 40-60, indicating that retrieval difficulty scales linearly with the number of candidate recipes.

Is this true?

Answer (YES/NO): YES